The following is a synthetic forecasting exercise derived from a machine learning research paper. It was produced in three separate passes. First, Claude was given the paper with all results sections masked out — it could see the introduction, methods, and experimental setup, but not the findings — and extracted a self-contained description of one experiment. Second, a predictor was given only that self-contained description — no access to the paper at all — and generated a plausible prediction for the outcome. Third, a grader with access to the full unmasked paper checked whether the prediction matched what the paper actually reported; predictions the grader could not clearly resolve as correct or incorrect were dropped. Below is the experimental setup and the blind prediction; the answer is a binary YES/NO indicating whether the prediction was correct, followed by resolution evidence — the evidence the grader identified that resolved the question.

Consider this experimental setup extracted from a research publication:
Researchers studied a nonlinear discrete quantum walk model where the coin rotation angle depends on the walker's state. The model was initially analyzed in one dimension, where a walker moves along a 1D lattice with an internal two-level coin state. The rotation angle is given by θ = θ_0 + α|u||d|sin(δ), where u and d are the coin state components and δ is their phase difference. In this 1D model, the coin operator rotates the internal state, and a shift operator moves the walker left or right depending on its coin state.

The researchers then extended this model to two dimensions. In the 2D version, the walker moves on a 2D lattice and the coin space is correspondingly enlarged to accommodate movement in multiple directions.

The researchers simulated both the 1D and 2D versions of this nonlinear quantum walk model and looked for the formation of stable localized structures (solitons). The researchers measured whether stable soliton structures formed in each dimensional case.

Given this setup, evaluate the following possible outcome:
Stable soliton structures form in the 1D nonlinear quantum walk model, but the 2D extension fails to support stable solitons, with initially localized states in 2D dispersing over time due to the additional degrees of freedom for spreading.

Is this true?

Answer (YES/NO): YES